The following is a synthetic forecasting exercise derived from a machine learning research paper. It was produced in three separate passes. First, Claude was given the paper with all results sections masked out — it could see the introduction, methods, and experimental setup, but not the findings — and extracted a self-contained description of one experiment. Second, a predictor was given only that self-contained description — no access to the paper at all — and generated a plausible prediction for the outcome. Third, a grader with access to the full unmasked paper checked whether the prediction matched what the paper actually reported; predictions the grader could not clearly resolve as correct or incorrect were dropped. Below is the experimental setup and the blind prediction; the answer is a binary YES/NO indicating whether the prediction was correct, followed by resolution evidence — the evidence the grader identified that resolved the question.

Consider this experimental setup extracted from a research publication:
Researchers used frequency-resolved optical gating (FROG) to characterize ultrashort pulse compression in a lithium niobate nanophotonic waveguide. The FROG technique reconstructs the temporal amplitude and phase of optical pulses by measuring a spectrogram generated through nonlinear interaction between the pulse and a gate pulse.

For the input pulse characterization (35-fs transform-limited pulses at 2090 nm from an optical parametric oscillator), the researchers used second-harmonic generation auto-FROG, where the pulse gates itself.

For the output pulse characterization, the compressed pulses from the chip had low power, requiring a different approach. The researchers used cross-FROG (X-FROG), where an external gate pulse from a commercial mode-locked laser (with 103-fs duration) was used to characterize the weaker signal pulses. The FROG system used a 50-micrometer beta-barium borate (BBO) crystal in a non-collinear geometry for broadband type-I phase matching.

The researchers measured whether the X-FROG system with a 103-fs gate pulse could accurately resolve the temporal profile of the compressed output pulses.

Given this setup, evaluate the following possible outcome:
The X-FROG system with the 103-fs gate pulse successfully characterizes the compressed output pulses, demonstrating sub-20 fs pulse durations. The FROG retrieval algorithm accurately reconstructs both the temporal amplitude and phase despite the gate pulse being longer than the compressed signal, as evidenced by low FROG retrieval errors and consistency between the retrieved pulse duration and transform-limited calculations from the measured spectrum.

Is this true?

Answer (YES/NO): NO